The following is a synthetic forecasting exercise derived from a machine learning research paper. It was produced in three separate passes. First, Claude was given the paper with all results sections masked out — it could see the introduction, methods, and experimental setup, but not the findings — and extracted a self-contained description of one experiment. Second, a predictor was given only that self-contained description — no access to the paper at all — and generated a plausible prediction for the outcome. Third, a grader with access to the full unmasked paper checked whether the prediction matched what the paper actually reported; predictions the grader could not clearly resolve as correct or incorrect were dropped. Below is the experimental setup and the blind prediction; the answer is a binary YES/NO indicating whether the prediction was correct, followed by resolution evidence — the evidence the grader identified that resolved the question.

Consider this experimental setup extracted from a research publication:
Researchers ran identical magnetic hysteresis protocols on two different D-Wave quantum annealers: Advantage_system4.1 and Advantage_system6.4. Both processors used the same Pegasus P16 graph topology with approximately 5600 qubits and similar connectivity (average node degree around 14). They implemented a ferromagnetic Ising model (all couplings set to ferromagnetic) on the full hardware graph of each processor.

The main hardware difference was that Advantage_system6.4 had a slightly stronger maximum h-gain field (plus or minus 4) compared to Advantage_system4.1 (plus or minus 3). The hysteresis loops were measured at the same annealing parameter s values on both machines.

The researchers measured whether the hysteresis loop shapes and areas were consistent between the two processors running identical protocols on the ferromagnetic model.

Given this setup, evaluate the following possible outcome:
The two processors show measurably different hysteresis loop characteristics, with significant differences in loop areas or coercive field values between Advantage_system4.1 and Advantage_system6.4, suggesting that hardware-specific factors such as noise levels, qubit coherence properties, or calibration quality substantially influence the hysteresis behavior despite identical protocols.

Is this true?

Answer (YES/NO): NO